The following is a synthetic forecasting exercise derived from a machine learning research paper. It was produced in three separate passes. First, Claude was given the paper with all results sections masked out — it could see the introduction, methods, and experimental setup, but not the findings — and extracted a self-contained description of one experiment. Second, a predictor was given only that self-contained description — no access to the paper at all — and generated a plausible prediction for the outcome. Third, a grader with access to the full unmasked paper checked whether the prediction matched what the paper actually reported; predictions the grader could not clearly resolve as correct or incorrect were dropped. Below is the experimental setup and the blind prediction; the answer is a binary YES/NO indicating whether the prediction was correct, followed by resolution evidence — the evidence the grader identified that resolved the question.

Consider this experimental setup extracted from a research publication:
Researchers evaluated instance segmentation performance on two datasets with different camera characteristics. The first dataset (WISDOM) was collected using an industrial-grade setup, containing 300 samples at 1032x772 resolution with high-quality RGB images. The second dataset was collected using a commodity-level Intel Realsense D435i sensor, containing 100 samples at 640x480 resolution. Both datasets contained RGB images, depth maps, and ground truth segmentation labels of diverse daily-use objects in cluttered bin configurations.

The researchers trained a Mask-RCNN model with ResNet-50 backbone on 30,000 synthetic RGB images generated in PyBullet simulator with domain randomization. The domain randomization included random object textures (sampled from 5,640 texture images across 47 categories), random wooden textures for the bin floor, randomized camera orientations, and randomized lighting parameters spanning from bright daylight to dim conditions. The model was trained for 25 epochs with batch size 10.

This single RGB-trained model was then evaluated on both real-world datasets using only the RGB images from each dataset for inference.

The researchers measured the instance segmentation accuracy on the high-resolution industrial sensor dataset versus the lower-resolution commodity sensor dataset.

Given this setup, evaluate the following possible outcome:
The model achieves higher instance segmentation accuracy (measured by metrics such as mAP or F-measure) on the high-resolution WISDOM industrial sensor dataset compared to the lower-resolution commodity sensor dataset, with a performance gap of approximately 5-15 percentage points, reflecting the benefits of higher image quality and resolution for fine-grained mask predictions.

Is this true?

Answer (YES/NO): NO